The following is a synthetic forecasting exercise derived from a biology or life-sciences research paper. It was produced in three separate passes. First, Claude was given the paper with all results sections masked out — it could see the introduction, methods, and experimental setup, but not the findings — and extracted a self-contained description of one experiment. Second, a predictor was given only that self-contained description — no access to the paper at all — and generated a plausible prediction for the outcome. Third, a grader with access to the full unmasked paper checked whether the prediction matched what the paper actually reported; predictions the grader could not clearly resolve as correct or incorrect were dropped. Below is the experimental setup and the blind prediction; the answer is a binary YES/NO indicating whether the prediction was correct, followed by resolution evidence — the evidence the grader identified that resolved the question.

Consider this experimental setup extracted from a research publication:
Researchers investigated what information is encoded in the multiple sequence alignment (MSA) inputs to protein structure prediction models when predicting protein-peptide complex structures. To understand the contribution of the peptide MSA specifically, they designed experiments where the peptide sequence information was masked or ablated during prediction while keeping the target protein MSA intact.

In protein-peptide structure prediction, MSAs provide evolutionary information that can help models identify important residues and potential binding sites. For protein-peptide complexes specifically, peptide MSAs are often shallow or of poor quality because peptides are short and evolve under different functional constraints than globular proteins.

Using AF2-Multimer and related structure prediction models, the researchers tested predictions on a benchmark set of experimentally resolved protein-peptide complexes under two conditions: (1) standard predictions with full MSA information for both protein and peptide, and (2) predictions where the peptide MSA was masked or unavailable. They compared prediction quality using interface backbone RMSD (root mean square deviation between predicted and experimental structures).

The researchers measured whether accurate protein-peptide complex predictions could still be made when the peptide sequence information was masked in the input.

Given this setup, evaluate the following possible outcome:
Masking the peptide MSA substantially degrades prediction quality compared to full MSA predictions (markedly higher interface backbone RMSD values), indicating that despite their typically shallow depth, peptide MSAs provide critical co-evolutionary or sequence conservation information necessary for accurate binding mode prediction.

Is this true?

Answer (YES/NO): NO